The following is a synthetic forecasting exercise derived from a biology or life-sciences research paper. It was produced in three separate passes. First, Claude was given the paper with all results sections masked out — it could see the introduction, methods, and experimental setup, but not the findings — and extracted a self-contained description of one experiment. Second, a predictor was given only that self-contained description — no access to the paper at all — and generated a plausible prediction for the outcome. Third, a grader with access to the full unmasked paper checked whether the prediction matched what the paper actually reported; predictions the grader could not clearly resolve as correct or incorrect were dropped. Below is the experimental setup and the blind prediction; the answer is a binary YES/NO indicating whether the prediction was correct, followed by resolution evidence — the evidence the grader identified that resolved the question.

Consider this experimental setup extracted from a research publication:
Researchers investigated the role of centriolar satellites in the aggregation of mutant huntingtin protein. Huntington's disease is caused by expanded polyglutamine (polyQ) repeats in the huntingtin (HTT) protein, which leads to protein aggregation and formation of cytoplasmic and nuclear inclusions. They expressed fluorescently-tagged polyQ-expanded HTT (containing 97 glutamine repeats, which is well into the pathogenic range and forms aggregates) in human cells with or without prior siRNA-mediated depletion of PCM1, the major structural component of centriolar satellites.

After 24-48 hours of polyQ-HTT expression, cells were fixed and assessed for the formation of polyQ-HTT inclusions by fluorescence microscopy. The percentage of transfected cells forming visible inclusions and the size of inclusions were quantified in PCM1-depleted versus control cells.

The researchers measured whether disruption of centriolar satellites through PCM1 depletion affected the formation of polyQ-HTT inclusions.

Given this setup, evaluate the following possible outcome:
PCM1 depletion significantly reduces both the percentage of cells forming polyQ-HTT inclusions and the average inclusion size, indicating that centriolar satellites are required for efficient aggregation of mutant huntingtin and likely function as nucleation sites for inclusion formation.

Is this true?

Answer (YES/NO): NO